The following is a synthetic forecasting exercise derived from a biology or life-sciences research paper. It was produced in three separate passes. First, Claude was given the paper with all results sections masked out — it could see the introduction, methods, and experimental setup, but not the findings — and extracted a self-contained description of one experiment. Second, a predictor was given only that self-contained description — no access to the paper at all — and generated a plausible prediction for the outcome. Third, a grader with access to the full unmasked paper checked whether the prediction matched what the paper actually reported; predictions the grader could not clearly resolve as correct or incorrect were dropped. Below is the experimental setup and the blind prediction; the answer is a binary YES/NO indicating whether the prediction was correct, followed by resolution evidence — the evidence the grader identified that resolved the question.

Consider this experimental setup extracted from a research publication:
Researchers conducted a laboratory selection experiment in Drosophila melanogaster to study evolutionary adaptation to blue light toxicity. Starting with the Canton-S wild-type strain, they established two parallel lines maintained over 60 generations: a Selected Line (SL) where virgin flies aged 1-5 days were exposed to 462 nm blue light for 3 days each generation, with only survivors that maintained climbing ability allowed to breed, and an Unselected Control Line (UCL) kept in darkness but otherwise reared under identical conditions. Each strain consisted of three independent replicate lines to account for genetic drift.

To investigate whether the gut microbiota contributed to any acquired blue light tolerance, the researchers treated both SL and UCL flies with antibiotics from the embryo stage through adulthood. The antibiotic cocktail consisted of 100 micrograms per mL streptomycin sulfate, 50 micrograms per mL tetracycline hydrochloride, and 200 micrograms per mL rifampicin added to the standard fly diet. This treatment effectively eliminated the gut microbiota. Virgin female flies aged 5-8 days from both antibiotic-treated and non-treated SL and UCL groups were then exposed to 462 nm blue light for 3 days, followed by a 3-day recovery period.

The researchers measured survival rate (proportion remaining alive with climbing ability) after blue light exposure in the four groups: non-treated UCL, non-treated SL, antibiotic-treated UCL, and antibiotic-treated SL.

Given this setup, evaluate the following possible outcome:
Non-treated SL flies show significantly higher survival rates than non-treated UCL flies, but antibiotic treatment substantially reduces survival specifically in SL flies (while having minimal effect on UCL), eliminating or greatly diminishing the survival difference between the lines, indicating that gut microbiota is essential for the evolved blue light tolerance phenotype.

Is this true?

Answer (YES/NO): YES